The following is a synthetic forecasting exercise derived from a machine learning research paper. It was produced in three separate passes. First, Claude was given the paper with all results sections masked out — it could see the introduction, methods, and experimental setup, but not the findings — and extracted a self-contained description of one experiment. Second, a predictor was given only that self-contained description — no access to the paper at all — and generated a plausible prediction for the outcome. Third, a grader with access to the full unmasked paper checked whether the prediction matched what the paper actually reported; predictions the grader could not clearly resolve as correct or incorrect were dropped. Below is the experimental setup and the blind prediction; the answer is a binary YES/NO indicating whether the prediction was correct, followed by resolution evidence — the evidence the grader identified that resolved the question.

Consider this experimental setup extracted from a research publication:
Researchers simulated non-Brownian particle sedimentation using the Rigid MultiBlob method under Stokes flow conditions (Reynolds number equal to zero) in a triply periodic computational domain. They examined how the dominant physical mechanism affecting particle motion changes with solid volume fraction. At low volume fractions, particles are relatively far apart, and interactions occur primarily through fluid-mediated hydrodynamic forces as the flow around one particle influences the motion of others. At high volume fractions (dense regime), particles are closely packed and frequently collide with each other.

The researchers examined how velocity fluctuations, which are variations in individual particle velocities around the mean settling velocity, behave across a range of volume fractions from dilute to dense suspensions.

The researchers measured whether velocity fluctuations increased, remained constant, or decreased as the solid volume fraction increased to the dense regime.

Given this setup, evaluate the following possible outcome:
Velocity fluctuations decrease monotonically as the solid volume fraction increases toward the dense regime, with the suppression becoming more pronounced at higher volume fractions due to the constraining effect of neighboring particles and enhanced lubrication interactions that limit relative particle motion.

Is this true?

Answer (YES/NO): NO